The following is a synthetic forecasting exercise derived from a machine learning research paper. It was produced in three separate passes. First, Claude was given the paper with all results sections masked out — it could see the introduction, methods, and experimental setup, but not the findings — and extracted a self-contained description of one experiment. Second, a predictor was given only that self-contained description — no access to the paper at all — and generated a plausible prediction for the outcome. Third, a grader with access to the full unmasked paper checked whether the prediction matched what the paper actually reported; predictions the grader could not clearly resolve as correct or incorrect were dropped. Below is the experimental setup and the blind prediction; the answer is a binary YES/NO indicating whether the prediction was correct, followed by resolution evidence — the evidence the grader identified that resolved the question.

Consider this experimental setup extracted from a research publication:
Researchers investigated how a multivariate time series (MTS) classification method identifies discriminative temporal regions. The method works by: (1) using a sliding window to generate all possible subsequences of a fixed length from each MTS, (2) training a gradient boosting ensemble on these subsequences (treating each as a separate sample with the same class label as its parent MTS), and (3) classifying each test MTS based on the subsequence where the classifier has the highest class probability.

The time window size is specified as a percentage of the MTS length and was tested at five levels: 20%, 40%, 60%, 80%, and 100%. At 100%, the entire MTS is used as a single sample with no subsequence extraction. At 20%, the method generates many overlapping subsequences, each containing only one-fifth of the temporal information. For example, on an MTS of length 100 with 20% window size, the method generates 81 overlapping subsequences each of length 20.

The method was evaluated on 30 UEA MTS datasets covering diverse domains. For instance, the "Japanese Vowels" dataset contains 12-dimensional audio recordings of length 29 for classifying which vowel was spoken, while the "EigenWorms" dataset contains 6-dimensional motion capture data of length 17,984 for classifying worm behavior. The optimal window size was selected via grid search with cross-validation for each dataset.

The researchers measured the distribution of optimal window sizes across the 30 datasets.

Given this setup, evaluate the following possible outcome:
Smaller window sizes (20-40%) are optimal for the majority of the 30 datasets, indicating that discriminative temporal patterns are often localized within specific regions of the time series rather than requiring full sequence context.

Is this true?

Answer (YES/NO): NO